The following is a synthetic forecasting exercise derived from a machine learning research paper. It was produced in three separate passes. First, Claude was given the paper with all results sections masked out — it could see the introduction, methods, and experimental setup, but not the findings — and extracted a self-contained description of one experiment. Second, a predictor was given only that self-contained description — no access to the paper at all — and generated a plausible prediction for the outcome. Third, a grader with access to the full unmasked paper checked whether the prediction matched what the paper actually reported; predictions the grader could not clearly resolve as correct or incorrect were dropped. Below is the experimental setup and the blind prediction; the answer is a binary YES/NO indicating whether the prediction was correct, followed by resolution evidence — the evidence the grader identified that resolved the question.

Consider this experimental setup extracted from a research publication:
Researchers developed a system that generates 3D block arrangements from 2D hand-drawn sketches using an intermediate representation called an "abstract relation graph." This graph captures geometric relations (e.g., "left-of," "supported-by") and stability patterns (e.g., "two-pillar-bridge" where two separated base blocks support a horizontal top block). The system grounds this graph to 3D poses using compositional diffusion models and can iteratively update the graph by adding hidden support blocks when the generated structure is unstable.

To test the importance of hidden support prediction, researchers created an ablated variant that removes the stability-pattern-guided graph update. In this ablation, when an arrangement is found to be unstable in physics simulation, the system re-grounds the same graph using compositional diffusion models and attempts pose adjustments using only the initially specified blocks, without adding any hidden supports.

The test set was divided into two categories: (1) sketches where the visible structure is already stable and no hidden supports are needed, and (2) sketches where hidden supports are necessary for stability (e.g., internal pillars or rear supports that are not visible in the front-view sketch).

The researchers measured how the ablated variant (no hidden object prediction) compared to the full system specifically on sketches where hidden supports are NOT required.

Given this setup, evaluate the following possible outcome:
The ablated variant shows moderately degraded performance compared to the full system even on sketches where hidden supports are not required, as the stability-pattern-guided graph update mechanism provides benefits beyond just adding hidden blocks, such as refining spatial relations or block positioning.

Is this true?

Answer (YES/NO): NO